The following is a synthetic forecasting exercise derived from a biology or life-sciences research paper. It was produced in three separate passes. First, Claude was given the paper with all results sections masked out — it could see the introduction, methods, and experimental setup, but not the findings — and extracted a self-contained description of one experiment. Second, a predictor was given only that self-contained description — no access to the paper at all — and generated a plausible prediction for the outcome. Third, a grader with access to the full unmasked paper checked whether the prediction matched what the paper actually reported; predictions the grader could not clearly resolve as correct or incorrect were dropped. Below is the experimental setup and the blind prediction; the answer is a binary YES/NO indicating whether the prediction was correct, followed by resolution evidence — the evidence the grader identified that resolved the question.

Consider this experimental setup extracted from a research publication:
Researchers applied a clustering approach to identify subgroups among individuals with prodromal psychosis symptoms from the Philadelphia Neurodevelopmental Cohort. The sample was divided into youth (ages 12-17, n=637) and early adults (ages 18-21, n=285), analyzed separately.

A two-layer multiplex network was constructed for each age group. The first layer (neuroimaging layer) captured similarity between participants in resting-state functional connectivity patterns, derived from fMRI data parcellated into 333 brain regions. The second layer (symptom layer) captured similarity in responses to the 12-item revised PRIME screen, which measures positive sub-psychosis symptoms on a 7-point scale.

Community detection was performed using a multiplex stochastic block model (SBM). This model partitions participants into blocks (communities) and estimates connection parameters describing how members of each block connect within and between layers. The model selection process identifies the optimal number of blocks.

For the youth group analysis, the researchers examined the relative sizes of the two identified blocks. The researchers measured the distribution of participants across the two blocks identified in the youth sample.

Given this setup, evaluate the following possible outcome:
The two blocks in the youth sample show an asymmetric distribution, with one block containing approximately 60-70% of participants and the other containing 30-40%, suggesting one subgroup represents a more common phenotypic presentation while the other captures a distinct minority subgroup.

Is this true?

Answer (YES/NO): NO